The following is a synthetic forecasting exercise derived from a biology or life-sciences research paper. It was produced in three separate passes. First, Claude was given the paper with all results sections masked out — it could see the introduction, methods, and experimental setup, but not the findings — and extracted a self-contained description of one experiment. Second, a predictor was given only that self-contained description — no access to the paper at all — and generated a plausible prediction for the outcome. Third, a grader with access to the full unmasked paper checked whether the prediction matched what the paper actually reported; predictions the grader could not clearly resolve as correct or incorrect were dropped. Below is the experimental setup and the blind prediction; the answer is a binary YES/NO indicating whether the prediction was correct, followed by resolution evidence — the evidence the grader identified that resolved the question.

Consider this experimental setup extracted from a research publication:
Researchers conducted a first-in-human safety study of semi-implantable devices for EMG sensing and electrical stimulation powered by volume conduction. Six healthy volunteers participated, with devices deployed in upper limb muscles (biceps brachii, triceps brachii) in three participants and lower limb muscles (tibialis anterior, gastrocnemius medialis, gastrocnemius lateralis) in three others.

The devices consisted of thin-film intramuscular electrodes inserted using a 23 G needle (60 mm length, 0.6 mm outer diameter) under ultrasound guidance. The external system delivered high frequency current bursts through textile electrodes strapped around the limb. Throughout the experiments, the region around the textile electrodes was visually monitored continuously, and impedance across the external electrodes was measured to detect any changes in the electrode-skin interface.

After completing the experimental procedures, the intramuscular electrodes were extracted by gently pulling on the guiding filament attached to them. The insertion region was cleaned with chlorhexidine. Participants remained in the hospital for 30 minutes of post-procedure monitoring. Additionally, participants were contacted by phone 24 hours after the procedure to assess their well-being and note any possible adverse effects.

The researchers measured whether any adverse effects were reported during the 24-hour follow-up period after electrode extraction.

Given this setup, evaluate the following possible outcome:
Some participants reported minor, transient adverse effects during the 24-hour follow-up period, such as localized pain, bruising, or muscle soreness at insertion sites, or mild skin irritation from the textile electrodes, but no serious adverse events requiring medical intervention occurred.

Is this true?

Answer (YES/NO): NO